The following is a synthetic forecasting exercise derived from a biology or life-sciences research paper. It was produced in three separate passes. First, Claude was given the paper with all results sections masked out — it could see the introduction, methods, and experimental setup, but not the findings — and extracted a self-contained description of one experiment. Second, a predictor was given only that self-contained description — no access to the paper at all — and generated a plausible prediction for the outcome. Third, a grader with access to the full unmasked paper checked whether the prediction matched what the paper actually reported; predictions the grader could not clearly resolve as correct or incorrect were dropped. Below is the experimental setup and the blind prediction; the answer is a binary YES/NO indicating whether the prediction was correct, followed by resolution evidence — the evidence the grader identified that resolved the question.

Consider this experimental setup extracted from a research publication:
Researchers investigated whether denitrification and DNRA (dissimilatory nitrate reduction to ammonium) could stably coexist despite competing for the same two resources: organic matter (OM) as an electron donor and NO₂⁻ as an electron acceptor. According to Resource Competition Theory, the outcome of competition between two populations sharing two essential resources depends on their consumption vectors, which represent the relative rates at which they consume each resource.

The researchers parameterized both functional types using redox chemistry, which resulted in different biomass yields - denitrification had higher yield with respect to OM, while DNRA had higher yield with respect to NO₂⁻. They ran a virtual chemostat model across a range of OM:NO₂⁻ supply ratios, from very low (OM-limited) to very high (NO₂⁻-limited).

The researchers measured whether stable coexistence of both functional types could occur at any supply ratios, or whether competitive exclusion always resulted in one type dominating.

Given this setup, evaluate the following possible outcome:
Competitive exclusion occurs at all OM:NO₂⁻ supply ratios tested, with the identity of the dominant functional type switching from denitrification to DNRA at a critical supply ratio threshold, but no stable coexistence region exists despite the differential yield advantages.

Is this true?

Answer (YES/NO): NO